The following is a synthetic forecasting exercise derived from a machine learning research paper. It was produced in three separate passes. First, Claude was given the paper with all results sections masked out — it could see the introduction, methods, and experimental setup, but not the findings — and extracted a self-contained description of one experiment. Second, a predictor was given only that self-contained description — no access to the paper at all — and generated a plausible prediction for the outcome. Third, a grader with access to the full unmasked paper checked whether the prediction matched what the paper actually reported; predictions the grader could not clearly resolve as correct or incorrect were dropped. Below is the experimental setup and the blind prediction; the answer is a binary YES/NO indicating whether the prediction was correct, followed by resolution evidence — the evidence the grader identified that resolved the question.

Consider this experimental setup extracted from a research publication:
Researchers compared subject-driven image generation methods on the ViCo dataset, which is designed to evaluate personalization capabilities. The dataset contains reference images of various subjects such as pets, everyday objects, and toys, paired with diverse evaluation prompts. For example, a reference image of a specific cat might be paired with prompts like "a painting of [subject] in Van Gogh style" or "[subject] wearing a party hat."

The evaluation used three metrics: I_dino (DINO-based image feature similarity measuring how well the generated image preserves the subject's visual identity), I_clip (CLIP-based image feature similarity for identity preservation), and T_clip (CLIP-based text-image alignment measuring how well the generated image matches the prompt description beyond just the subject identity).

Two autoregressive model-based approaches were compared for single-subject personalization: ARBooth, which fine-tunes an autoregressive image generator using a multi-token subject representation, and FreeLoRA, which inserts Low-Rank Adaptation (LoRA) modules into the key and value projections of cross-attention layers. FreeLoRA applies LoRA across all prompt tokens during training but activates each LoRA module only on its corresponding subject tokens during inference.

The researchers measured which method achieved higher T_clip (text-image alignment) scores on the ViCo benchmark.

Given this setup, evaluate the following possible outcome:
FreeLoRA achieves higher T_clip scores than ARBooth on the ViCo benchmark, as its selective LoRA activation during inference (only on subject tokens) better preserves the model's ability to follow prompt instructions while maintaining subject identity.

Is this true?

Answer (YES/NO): NO